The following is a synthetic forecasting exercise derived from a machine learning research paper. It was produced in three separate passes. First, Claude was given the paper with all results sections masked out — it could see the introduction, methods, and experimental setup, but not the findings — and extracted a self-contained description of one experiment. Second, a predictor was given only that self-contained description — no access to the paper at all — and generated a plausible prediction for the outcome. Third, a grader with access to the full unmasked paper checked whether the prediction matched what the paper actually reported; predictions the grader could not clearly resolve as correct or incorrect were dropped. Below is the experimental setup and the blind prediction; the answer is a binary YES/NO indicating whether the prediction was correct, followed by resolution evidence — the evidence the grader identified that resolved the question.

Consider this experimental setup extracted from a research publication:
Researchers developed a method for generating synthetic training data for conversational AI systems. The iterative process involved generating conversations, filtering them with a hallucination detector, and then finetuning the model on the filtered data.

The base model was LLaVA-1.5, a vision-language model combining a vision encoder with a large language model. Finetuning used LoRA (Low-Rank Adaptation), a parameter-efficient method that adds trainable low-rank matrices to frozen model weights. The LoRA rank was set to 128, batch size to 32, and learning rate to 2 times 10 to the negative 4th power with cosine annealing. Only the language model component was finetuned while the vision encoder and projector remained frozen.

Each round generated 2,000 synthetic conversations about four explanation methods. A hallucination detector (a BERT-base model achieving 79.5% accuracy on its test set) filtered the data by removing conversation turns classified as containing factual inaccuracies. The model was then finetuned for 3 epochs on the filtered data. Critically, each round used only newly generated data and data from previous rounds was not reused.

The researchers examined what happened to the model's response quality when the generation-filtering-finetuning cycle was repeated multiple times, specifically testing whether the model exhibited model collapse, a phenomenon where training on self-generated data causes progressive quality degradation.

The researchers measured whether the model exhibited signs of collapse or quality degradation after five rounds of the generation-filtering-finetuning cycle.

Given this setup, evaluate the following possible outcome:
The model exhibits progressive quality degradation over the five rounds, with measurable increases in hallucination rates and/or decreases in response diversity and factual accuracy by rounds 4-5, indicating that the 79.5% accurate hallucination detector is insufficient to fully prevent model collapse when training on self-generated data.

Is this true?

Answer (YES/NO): NO